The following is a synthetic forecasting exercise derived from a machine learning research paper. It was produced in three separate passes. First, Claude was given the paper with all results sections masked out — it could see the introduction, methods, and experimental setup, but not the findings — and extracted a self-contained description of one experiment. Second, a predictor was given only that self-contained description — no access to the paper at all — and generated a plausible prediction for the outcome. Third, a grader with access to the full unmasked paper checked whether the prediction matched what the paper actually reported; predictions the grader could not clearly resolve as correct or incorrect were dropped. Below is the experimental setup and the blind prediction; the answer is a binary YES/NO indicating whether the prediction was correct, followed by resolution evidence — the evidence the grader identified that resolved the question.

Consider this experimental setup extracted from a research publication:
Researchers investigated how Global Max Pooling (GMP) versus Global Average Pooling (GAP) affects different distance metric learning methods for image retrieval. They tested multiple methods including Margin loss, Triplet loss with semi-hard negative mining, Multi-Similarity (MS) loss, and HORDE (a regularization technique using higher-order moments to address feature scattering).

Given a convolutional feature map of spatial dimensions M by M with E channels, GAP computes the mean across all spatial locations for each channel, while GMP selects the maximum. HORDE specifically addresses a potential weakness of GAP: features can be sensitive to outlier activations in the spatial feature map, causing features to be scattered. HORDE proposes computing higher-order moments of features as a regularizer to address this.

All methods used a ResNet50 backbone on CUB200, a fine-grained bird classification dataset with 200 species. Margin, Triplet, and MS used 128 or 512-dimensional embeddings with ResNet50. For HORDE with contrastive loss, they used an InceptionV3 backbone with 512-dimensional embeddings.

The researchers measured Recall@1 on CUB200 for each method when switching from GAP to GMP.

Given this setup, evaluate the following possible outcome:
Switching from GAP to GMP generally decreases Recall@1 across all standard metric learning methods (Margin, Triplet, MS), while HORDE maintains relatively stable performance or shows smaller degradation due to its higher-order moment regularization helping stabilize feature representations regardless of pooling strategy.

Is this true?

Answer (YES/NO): NO